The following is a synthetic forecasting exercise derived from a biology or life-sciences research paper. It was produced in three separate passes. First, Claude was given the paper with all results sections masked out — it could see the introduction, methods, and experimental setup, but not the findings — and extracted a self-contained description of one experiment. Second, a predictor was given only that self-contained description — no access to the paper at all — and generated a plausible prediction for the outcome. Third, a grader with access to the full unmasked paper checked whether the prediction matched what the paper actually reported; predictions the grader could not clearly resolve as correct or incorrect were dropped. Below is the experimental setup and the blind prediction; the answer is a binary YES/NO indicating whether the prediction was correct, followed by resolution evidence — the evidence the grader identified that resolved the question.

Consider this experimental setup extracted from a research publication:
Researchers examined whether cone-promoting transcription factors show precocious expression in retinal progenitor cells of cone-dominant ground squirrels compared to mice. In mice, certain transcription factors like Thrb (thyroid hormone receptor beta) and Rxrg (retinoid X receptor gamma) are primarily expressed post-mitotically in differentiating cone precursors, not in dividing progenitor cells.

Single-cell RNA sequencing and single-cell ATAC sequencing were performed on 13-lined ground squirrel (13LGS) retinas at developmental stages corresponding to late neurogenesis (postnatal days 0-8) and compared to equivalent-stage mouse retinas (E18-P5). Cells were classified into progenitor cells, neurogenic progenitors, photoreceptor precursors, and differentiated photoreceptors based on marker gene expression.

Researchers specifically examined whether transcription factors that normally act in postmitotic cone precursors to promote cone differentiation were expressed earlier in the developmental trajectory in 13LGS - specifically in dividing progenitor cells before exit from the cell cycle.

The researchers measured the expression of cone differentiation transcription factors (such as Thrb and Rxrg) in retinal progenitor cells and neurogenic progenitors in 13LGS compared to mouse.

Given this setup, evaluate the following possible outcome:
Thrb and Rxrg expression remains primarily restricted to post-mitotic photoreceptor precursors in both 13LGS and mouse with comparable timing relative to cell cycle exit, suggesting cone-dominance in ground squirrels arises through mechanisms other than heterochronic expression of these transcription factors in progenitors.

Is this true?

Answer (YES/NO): NO